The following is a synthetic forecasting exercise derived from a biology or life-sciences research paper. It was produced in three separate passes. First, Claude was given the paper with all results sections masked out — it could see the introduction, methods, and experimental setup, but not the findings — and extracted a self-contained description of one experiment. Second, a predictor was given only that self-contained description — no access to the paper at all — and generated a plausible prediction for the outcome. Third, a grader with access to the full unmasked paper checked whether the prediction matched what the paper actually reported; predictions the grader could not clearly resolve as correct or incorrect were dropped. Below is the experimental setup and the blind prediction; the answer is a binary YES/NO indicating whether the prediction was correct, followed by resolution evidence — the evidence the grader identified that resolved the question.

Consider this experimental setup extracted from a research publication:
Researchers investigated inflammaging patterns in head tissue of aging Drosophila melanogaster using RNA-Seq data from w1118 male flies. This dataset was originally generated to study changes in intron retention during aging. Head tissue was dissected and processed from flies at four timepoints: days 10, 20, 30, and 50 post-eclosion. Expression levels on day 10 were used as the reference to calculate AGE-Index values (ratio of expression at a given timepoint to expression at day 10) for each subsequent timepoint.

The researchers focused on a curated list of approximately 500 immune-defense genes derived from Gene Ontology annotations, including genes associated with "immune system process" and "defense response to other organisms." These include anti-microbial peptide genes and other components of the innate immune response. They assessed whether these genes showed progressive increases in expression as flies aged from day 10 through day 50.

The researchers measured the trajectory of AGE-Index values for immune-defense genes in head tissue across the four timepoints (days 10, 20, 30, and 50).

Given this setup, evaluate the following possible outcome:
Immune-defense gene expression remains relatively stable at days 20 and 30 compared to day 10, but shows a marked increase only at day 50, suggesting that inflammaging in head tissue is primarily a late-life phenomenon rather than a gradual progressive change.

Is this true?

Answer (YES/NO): YES